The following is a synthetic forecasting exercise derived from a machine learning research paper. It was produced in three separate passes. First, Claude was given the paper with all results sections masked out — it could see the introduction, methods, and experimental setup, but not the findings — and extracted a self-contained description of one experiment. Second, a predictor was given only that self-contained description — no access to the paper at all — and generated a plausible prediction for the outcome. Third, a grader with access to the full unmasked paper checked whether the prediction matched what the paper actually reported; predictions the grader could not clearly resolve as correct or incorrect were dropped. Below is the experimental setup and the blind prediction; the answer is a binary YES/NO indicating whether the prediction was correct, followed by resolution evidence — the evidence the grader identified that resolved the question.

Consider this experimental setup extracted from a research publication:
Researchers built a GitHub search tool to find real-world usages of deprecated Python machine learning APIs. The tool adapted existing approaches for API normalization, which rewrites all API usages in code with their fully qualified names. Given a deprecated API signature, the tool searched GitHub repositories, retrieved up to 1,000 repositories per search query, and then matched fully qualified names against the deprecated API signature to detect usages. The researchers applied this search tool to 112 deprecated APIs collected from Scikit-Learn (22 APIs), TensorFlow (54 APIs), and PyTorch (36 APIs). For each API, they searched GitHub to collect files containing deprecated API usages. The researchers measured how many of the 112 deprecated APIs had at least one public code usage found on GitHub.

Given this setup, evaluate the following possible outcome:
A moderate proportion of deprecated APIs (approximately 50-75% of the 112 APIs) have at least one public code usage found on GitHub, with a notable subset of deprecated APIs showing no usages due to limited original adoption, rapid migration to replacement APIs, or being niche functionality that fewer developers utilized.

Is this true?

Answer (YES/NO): YES